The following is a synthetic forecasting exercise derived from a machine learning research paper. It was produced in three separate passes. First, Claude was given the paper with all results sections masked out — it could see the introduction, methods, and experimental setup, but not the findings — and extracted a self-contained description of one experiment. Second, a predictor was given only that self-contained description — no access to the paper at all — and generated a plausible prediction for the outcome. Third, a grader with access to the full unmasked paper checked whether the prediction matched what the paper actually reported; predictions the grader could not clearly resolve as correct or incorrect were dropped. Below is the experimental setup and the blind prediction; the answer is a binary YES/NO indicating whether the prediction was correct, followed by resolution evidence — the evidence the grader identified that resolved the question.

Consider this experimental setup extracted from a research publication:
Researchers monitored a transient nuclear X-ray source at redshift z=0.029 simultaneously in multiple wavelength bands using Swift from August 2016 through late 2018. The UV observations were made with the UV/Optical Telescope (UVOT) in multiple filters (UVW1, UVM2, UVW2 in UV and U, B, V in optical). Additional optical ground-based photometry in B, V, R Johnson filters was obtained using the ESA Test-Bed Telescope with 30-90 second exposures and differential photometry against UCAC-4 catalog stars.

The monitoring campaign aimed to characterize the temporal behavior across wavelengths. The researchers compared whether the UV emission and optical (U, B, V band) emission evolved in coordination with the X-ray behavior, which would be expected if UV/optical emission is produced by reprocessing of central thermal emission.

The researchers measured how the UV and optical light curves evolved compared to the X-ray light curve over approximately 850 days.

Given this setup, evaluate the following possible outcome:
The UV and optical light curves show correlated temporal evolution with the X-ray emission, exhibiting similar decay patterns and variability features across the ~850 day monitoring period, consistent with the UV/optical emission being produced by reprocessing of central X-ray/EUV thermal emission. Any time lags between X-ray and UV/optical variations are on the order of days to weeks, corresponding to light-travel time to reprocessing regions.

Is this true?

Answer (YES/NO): NO